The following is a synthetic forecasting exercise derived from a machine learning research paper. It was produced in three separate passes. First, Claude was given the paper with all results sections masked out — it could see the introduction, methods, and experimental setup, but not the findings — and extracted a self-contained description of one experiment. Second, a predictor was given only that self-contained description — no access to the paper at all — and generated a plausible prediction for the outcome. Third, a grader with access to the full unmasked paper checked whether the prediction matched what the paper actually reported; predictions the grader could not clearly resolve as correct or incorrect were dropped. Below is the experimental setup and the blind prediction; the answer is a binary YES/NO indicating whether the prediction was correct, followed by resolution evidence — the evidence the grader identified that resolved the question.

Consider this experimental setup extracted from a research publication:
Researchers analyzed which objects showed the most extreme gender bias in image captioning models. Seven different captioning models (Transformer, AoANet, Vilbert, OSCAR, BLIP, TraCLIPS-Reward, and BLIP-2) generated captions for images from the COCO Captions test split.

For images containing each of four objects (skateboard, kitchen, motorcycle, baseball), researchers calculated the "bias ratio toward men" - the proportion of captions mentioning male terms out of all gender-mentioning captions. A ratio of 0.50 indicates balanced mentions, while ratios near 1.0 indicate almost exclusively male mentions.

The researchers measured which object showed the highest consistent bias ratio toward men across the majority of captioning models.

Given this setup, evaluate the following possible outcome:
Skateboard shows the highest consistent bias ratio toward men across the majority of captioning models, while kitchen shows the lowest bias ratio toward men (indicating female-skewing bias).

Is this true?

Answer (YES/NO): NO